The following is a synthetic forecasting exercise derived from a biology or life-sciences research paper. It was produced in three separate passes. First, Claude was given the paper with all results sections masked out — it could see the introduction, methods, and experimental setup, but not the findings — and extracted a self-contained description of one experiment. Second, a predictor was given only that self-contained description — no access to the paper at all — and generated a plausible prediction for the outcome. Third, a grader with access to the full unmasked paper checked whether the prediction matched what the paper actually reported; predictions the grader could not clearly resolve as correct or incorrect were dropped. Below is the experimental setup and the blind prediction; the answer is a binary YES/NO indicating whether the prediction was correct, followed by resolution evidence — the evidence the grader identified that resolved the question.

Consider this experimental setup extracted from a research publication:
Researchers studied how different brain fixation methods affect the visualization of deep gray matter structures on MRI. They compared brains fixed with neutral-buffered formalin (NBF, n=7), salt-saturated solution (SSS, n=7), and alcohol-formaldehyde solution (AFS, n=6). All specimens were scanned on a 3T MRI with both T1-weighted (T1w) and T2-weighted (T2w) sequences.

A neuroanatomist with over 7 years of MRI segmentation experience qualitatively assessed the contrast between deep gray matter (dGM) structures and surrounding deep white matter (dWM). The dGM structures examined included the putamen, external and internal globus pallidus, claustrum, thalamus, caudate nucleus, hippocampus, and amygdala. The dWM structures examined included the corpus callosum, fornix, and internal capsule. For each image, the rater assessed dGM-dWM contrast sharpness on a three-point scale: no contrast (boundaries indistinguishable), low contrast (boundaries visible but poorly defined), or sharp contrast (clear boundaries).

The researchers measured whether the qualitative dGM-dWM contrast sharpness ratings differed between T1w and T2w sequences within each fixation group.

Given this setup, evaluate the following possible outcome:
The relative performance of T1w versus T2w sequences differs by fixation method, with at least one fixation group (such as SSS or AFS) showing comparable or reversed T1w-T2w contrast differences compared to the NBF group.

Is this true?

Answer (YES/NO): NO